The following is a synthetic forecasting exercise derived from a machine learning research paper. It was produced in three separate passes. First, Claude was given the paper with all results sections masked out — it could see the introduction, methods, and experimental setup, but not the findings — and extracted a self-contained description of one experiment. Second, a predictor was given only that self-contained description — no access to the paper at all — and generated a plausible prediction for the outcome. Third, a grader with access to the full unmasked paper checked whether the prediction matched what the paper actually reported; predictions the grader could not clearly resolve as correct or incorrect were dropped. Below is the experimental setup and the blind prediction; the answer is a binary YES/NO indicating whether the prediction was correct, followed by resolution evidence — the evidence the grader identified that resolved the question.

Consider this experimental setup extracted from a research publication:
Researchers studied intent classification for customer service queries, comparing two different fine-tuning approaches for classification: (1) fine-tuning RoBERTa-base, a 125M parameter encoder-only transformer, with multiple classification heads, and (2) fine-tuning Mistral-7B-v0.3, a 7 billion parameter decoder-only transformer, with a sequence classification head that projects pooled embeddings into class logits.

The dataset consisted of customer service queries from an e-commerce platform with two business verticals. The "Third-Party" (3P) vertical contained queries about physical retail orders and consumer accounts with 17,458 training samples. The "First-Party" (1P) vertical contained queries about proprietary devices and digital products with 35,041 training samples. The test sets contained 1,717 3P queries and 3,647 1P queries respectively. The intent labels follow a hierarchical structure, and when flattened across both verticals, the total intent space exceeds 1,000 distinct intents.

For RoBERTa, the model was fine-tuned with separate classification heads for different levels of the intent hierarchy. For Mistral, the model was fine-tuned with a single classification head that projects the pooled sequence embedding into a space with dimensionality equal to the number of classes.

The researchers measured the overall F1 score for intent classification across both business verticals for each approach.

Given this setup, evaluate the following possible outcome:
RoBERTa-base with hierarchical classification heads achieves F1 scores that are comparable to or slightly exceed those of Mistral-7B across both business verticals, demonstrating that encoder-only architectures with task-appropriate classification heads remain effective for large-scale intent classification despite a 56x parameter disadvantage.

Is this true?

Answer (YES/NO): NO